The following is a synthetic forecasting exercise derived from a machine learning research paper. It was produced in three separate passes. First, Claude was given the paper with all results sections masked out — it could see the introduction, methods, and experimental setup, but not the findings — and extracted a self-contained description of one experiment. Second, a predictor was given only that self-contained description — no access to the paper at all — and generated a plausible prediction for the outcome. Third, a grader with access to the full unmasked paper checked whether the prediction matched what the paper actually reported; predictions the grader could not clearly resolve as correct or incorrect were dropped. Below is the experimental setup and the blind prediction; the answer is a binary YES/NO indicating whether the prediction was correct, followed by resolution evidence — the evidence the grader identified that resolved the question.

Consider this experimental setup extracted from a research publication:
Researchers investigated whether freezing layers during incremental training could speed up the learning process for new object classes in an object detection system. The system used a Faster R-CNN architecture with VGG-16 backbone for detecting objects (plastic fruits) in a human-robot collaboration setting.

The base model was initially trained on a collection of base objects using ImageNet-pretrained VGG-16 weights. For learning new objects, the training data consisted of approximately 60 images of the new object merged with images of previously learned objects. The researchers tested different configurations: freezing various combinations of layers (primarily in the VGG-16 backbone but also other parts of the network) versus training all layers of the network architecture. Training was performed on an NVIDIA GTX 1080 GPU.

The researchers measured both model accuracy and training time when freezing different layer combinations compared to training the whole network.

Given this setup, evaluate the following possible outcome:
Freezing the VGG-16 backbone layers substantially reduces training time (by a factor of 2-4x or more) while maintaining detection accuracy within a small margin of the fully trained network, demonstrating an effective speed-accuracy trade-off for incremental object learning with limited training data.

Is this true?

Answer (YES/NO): NO